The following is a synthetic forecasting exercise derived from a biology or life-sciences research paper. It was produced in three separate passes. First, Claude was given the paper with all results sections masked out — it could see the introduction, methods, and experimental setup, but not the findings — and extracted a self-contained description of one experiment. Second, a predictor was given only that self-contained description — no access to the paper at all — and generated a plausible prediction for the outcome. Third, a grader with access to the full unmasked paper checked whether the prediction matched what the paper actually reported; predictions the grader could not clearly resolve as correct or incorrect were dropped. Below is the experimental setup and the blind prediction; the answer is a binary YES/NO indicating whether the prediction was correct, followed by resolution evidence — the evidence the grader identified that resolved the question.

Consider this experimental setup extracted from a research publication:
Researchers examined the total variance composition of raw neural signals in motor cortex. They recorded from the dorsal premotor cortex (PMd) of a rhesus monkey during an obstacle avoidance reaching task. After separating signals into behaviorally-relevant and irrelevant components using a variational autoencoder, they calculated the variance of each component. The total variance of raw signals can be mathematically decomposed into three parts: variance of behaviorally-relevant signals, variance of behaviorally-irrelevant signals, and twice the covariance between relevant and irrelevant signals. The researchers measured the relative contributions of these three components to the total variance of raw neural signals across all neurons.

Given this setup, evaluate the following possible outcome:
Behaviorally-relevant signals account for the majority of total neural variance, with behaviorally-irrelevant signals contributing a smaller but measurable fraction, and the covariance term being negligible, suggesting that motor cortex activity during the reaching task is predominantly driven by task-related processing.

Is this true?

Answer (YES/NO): NO